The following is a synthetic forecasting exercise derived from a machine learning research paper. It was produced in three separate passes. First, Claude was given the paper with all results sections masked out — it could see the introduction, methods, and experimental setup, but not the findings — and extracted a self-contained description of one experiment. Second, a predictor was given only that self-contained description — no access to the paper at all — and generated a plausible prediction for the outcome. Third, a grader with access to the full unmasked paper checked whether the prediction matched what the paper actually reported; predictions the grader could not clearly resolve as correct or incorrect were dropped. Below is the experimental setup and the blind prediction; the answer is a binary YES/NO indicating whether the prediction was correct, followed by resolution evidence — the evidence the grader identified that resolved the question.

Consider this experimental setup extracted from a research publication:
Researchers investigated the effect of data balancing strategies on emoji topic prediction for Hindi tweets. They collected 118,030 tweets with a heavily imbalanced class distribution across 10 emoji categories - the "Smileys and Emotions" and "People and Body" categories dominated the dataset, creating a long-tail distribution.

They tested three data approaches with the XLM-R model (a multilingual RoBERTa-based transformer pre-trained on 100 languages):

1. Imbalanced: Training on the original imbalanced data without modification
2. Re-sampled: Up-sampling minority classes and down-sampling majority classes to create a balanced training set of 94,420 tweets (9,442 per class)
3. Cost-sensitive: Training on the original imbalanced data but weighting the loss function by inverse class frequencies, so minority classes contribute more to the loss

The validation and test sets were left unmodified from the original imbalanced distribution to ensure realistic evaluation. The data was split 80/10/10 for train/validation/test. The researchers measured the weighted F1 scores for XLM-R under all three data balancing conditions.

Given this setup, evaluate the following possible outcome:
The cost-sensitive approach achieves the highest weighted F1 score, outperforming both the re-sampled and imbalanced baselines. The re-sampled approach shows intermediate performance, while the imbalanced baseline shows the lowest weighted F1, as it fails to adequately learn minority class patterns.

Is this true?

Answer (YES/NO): NO